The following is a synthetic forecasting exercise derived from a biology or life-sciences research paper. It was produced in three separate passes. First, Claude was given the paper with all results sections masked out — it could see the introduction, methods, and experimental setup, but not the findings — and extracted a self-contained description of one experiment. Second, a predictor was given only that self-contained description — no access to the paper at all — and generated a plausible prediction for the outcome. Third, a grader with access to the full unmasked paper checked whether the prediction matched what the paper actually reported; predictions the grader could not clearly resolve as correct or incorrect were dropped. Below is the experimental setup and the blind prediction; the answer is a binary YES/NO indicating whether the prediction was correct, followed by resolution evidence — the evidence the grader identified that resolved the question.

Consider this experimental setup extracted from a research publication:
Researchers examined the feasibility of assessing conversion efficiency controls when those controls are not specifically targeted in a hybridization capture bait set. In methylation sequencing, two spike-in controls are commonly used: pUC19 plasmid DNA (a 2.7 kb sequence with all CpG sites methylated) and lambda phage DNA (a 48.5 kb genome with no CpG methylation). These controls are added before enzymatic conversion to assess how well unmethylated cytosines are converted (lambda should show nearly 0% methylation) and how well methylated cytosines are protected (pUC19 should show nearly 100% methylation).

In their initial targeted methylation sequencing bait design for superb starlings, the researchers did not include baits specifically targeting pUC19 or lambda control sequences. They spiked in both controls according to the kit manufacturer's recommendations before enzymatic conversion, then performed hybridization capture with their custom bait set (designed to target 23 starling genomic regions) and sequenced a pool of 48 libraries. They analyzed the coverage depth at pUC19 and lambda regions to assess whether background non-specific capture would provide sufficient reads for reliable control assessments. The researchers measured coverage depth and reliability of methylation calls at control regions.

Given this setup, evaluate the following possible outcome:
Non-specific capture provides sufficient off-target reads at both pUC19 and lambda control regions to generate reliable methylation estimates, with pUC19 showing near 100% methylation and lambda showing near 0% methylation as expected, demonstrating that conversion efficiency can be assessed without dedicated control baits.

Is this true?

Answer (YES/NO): NO